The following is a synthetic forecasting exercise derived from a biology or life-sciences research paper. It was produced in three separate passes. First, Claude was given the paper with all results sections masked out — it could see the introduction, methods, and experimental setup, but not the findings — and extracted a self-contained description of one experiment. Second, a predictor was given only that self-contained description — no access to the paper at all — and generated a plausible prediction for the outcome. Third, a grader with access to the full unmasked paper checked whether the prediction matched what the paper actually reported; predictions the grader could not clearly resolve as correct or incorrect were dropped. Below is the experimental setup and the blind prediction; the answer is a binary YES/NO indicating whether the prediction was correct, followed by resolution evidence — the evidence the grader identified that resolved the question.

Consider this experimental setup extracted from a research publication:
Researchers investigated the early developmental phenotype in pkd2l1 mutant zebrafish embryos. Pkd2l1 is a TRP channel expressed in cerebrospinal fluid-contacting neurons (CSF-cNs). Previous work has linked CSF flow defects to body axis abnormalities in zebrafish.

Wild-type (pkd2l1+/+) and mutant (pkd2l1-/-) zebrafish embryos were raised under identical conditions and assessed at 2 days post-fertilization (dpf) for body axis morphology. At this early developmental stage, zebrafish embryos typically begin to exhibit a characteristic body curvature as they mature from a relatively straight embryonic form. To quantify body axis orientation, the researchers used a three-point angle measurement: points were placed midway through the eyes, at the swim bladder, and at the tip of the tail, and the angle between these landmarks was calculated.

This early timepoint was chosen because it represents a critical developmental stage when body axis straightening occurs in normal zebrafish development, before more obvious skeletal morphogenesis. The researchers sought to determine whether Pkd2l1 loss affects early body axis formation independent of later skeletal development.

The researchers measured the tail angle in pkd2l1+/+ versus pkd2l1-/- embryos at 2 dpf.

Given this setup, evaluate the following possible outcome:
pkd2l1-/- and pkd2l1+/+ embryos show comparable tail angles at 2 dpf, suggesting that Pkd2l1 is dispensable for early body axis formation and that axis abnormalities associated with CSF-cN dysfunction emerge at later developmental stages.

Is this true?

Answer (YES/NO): YES